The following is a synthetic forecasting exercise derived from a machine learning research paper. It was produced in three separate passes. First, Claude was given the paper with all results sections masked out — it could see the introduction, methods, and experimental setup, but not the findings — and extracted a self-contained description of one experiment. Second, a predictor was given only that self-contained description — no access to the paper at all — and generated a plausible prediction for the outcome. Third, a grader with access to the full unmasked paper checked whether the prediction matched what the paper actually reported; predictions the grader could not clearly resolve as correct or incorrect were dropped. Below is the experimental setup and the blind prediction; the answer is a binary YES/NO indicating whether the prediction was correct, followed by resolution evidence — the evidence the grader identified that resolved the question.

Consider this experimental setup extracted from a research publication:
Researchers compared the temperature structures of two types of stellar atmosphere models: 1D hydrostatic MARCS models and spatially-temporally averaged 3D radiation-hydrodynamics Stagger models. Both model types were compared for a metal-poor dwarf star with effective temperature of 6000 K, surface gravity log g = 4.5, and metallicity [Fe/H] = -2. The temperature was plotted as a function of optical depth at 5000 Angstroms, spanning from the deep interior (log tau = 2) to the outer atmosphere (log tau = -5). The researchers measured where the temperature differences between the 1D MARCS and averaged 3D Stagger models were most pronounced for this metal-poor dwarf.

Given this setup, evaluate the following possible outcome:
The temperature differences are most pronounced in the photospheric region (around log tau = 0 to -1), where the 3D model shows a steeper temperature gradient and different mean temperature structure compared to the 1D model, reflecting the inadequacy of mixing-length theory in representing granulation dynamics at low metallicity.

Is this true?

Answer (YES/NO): NO